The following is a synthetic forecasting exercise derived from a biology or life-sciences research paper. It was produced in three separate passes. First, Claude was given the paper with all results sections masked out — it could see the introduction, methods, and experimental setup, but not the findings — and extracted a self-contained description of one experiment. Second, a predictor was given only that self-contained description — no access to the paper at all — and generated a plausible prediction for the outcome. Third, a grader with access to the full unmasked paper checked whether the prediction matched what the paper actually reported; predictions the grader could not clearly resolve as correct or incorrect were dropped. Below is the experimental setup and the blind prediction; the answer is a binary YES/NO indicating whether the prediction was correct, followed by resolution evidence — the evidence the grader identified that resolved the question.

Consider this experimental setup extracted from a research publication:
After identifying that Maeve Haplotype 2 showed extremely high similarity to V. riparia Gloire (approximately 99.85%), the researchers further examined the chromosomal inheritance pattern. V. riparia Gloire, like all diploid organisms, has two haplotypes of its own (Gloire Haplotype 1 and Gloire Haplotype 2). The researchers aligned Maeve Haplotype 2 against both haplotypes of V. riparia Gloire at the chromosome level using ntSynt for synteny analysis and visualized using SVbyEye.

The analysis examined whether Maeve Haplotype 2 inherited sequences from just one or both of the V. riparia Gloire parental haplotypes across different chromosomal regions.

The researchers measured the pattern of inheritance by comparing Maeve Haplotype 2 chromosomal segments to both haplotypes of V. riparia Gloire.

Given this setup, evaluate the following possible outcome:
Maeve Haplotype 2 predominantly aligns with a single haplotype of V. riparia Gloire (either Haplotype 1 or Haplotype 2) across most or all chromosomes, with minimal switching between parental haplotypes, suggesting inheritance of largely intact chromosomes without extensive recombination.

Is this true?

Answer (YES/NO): NO